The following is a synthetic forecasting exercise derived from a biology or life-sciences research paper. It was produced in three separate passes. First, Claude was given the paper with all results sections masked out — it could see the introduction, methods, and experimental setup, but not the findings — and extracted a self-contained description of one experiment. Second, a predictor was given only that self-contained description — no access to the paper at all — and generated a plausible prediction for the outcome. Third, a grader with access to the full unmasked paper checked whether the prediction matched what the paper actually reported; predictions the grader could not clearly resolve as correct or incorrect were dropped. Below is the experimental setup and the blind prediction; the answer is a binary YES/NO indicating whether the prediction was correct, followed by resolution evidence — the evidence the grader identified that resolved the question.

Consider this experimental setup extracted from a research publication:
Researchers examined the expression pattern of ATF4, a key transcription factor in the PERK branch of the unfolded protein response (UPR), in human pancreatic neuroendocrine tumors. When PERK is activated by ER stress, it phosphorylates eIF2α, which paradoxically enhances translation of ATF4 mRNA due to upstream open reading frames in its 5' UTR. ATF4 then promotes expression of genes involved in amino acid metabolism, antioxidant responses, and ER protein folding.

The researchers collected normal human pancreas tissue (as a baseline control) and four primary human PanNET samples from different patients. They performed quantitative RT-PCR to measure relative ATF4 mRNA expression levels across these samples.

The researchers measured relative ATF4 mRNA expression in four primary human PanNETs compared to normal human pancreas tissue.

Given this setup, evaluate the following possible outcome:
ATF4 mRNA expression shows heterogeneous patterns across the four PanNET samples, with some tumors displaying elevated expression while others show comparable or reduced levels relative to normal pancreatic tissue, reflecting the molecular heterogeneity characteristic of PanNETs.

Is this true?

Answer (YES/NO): NO